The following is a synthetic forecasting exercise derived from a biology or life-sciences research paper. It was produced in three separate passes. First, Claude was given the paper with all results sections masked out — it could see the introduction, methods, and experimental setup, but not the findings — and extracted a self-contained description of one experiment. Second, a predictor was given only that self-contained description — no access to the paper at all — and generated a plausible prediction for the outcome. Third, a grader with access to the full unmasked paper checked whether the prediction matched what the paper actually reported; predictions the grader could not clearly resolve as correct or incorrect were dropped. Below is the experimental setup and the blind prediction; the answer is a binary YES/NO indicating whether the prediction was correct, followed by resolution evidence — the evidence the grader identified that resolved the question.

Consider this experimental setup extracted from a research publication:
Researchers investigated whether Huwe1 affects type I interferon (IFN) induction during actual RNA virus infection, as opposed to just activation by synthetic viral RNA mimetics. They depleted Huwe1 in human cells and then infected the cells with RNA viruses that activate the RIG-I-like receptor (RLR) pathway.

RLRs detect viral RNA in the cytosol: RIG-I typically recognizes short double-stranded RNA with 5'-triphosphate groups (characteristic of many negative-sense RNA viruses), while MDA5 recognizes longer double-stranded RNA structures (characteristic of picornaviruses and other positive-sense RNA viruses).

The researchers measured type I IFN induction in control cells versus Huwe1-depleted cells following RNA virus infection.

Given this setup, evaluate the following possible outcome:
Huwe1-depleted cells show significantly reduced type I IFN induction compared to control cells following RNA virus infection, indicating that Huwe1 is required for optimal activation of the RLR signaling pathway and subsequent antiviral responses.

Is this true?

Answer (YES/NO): YES